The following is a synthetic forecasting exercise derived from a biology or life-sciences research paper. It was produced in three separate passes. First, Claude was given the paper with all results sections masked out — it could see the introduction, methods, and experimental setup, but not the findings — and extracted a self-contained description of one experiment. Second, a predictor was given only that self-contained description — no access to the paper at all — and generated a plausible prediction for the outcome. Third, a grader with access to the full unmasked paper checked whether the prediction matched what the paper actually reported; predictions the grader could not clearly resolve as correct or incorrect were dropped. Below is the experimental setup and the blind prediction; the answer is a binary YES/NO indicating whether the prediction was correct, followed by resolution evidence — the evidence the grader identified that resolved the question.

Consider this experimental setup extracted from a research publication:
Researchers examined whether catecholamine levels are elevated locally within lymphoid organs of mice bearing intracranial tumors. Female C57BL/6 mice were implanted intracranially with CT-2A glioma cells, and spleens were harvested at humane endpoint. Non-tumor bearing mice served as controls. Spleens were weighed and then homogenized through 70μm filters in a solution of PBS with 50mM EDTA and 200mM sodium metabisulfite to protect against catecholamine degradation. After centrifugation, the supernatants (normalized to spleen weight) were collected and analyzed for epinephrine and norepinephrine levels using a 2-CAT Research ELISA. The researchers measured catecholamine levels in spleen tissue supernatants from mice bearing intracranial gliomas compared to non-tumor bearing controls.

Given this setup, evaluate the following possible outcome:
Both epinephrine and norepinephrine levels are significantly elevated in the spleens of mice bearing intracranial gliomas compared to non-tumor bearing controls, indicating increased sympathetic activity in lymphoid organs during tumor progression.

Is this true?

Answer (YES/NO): YES